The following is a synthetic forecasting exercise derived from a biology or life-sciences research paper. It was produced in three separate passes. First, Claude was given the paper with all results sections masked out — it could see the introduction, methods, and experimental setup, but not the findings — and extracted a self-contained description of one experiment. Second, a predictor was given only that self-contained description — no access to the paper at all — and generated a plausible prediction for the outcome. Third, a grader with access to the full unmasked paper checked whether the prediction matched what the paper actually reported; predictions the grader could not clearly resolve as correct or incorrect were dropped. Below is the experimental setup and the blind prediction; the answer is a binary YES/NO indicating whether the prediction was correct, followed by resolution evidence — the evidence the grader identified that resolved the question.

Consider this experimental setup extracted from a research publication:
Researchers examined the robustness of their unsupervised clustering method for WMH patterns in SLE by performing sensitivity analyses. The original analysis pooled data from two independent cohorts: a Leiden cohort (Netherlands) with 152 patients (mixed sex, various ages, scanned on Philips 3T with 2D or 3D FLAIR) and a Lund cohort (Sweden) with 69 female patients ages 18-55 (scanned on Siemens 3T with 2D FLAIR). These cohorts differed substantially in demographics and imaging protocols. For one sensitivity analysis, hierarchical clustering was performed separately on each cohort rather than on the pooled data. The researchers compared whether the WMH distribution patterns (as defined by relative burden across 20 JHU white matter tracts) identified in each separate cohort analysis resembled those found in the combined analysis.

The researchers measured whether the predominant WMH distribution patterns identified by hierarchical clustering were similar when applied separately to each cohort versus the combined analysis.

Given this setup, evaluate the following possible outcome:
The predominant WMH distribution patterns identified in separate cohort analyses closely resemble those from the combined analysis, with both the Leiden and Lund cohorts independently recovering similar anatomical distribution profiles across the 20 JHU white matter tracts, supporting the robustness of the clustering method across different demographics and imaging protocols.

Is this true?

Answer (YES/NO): YES